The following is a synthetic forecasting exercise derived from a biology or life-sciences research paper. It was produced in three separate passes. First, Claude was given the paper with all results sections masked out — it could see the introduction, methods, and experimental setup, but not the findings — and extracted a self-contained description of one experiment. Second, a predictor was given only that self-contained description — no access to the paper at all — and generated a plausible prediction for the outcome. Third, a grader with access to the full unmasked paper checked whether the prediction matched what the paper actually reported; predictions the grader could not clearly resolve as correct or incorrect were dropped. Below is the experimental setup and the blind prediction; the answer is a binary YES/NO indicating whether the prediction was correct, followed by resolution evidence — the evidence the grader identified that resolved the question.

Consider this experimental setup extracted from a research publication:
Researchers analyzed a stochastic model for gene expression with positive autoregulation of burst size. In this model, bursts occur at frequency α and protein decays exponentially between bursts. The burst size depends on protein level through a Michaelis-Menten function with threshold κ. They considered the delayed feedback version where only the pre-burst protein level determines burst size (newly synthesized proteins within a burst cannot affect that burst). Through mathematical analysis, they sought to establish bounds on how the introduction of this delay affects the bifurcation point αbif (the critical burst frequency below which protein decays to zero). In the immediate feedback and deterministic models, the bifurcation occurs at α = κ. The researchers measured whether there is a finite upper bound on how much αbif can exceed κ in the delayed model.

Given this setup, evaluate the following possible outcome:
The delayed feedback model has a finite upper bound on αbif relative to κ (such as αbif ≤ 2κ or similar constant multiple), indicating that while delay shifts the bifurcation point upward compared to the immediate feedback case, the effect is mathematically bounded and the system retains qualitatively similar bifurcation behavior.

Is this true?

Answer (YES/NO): YES